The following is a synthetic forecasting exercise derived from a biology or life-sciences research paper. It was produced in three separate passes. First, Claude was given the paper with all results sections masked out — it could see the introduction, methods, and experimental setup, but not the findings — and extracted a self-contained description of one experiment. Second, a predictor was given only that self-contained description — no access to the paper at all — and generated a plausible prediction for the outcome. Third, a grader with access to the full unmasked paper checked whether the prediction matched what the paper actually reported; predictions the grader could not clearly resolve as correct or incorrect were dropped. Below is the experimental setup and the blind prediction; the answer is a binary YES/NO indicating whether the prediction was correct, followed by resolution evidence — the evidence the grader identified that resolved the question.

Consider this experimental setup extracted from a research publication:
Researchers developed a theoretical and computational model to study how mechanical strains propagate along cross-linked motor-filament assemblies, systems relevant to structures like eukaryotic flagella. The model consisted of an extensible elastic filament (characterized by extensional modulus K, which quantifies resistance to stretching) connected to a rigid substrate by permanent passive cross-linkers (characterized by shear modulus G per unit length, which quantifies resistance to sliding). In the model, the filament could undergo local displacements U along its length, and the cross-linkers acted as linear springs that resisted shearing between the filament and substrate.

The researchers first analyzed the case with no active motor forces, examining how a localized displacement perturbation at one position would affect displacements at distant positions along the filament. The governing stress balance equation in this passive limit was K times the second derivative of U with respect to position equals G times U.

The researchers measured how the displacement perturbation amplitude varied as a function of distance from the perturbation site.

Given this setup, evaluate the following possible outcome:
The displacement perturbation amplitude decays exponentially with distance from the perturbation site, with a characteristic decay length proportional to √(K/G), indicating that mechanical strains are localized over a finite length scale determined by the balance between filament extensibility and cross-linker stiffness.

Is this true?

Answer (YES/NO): YES